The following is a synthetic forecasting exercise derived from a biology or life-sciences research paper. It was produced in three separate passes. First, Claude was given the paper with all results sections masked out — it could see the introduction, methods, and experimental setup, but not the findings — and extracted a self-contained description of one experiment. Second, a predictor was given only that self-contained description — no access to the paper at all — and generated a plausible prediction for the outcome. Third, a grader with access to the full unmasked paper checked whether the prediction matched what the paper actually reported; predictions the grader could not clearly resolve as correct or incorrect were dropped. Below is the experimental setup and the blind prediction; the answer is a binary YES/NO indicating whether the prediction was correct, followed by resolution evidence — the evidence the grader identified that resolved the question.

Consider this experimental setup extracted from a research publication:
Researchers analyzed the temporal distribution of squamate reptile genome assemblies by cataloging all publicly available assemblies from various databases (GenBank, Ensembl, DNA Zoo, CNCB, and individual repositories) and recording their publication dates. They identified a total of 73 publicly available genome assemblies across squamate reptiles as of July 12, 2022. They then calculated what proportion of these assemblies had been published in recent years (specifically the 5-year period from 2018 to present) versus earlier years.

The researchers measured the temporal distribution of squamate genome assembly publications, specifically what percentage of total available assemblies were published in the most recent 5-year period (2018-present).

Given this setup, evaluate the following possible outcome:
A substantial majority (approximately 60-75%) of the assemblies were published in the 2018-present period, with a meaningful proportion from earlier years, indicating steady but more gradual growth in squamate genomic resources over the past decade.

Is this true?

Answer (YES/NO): NO